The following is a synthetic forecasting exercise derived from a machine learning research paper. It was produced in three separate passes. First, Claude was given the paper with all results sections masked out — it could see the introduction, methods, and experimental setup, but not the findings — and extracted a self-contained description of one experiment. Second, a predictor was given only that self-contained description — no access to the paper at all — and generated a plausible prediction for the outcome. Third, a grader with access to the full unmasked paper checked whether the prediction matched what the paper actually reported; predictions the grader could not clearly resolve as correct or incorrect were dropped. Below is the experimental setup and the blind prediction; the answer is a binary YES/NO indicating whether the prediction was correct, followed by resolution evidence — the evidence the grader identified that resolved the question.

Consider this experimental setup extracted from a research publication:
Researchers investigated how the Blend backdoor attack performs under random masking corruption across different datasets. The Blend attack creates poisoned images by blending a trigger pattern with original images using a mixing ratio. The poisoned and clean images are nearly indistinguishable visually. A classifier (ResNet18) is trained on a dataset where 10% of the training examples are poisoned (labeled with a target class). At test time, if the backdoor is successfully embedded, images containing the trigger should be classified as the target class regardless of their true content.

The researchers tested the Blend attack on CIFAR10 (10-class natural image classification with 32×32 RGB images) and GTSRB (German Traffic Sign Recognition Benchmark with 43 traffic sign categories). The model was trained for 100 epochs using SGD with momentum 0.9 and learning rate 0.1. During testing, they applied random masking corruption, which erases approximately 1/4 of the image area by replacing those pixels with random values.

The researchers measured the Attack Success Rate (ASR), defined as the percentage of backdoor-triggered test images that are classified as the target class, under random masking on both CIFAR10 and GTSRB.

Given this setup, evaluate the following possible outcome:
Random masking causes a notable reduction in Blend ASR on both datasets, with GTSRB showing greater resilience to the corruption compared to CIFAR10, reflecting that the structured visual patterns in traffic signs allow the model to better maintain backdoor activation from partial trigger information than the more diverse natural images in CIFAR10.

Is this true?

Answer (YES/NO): NO